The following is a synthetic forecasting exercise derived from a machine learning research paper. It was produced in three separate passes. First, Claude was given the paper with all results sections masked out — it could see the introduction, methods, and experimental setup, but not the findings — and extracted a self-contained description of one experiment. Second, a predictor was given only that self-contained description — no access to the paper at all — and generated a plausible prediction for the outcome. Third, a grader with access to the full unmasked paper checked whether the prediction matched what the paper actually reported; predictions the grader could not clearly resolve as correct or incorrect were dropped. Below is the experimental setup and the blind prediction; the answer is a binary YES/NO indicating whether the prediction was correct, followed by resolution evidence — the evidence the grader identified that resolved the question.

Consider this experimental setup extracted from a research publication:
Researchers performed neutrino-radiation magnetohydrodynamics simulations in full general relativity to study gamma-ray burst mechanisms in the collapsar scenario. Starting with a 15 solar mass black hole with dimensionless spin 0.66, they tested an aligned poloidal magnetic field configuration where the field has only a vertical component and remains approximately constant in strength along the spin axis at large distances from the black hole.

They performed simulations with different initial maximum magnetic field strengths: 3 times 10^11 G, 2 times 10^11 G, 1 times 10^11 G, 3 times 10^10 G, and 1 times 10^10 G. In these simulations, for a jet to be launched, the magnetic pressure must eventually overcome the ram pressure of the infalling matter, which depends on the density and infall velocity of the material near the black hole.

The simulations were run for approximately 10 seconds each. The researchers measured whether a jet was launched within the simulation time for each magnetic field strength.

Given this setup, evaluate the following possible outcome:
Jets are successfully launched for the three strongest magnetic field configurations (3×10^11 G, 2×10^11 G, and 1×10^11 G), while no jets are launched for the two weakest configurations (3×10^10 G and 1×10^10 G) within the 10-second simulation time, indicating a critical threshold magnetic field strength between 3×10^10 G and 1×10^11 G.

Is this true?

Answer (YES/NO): NO